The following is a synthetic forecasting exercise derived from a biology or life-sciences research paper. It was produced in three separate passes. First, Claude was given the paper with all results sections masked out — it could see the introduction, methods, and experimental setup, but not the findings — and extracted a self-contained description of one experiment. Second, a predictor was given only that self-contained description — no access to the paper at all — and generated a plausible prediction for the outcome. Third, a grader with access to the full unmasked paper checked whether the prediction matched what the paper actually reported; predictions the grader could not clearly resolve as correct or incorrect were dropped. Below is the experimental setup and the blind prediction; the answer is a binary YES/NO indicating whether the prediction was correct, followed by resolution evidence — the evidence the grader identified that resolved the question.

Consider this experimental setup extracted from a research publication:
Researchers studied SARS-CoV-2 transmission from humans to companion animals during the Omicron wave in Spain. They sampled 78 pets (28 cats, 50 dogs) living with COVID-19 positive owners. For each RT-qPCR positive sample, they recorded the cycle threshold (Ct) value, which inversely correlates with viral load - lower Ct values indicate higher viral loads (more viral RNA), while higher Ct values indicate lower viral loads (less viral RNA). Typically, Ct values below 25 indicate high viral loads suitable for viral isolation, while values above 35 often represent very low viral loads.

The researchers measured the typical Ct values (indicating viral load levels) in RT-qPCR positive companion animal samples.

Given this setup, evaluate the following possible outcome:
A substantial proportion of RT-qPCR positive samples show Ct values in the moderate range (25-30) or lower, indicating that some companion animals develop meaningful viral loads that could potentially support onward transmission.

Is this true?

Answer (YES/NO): NO